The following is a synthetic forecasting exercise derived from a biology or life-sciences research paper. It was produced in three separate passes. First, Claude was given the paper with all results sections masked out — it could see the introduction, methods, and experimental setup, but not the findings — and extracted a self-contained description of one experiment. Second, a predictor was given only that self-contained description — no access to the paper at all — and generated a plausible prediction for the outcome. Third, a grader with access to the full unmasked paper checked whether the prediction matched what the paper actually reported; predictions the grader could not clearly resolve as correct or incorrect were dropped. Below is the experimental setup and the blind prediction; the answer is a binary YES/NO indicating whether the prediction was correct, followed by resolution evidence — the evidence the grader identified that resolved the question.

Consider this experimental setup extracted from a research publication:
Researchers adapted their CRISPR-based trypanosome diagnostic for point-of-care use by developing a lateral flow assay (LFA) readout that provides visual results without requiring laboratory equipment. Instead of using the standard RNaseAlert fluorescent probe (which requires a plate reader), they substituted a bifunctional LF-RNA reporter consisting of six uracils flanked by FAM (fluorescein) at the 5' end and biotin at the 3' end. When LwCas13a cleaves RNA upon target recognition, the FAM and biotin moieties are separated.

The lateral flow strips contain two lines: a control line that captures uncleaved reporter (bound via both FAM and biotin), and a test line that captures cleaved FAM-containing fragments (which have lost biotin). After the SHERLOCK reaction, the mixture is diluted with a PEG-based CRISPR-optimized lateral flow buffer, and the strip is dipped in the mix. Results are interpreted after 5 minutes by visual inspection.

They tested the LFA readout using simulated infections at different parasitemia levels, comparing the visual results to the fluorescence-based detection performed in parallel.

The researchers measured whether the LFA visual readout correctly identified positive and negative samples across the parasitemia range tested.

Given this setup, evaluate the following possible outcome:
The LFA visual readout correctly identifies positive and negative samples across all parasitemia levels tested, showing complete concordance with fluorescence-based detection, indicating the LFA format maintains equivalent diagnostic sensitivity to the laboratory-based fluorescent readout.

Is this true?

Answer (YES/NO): YES